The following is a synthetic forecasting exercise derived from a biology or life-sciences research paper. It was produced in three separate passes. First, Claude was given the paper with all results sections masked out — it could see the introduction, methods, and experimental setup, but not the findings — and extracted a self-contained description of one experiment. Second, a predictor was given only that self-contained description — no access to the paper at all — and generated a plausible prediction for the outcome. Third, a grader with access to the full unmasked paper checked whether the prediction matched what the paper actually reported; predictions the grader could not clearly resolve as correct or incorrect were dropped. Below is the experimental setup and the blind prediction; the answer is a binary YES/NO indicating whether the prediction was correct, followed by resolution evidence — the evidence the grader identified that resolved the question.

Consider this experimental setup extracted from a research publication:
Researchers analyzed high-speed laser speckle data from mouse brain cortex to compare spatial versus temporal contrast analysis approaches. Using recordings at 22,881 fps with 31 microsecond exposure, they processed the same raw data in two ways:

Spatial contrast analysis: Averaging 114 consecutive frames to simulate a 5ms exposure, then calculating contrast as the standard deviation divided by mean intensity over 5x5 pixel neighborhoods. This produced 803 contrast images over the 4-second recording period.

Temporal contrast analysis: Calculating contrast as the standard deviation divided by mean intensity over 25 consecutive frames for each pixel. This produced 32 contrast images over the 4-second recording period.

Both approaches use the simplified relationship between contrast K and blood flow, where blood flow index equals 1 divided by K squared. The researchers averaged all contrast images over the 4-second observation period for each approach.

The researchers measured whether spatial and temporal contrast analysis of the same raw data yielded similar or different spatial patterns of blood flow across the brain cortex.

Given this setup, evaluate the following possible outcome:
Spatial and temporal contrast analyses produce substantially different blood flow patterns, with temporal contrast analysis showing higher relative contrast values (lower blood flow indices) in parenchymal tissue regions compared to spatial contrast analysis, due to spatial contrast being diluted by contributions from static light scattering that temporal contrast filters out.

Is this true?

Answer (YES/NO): NO